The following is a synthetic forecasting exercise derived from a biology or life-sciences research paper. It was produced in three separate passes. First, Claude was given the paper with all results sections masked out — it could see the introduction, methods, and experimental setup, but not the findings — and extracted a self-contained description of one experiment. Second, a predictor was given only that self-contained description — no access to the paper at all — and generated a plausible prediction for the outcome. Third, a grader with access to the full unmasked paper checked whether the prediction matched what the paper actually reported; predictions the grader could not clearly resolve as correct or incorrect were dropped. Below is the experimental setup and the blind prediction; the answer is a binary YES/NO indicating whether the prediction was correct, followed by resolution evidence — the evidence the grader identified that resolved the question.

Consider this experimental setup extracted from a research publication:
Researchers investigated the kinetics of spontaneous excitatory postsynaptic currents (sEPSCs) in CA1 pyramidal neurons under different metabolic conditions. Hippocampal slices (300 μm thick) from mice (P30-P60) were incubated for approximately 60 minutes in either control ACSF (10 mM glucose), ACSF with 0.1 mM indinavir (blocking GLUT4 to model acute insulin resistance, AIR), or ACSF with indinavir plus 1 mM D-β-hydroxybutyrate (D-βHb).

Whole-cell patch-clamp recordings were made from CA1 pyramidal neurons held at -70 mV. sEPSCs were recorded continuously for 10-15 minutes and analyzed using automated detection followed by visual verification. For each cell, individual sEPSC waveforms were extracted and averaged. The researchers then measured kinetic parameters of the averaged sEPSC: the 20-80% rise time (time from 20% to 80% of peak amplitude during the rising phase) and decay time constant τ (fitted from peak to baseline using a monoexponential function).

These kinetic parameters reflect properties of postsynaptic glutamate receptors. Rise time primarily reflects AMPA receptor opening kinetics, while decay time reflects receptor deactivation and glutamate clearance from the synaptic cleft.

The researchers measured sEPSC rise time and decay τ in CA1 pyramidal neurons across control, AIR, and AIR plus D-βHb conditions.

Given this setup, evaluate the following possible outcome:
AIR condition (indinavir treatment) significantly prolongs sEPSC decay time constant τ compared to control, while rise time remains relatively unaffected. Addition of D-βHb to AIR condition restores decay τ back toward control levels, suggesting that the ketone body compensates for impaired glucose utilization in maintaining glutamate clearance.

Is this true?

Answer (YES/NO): NO